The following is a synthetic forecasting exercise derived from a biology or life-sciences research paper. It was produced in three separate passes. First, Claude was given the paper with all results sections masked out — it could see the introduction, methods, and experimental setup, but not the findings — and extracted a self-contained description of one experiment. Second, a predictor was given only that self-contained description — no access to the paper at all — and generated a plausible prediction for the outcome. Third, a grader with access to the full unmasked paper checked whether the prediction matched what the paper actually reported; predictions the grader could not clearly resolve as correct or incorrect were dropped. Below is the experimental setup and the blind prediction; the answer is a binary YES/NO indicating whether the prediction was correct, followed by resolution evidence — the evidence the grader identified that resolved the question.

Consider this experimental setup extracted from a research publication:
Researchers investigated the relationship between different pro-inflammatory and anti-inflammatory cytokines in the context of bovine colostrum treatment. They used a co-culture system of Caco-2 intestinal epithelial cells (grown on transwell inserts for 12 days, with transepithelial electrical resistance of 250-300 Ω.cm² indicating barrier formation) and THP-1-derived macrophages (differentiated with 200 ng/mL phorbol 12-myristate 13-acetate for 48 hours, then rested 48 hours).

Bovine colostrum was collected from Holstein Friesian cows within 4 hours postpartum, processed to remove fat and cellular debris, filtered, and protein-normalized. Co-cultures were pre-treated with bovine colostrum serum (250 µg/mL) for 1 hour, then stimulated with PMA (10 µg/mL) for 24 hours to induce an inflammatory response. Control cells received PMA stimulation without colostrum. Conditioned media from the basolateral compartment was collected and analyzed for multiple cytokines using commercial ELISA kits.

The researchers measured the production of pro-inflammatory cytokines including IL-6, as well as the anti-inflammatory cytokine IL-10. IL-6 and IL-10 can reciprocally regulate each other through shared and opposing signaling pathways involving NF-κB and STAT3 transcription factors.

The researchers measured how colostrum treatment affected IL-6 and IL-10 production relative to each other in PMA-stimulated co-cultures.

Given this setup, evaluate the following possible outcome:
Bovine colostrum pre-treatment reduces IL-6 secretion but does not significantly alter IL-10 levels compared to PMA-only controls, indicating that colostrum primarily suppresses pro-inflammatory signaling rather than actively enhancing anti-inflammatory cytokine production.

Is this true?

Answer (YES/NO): NO